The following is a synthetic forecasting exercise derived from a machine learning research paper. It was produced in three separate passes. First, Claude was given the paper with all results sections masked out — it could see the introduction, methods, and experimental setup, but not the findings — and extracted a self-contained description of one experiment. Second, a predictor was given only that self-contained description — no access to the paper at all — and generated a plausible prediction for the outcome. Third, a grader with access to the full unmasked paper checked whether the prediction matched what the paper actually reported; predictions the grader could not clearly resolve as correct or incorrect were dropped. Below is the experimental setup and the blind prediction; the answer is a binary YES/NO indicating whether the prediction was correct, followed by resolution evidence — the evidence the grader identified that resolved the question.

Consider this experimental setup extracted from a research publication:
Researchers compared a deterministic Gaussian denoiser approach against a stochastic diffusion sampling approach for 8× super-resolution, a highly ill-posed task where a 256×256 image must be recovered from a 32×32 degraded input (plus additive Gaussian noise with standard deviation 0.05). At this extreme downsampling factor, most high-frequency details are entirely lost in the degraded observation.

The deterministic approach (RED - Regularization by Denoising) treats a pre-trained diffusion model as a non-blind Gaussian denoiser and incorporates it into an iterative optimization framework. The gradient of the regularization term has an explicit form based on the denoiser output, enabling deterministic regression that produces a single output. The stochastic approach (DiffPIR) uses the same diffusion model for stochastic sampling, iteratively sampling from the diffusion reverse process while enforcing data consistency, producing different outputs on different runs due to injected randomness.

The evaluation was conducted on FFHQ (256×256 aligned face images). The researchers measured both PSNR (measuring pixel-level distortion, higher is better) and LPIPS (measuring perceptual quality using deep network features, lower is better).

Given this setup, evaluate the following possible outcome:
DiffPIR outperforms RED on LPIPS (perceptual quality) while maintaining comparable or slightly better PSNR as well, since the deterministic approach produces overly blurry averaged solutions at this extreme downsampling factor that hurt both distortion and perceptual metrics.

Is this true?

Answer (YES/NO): NO